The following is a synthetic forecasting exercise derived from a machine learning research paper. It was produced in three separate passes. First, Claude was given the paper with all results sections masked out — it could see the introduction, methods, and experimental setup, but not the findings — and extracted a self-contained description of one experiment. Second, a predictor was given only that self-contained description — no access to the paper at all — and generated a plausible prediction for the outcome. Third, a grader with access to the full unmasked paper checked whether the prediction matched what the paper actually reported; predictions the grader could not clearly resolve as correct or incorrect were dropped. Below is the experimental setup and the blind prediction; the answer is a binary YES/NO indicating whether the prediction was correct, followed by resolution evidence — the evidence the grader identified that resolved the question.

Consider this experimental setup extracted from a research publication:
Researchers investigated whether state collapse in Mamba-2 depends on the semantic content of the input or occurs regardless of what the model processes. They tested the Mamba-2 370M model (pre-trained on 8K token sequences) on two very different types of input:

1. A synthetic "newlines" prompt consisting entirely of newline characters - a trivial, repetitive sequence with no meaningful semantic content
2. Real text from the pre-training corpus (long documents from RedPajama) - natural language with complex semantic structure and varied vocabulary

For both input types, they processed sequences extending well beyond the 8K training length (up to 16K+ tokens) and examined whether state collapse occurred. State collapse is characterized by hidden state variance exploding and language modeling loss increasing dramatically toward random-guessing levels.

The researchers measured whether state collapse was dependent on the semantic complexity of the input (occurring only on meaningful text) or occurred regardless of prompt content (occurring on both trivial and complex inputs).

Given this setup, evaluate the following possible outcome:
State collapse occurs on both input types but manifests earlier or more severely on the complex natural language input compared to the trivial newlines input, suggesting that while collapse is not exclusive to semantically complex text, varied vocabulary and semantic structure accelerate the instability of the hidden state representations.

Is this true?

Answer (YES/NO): NO